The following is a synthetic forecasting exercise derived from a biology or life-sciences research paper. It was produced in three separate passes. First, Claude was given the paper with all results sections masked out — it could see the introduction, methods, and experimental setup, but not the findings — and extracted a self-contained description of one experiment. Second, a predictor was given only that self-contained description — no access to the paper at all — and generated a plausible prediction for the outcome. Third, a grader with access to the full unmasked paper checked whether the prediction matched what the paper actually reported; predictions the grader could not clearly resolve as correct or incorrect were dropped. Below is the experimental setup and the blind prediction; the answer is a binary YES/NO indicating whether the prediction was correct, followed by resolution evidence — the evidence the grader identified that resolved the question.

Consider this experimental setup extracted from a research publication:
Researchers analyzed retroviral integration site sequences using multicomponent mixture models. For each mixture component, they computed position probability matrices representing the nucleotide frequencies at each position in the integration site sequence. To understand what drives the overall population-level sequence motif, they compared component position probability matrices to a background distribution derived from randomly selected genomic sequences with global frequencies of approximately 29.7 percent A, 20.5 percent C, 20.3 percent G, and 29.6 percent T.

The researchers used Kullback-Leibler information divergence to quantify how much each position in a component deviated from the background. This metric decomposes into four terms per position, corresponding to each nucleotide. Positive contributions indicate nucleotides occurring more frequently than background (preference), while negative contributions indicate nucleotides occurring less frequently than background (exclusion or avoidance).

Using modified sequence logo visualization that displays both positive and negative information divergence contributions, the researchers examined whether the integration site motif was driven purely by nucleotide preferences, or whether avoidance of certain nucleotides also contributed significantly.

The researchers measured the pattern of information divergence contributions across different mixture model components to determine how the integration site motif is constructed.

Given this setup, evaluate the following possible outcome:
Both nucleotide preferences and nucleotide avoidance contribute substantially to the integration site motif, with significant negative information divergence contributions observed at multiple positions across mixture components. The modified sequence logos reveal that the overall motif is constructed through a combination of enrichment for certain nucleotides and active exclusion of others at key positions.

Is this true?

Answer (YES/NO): YES